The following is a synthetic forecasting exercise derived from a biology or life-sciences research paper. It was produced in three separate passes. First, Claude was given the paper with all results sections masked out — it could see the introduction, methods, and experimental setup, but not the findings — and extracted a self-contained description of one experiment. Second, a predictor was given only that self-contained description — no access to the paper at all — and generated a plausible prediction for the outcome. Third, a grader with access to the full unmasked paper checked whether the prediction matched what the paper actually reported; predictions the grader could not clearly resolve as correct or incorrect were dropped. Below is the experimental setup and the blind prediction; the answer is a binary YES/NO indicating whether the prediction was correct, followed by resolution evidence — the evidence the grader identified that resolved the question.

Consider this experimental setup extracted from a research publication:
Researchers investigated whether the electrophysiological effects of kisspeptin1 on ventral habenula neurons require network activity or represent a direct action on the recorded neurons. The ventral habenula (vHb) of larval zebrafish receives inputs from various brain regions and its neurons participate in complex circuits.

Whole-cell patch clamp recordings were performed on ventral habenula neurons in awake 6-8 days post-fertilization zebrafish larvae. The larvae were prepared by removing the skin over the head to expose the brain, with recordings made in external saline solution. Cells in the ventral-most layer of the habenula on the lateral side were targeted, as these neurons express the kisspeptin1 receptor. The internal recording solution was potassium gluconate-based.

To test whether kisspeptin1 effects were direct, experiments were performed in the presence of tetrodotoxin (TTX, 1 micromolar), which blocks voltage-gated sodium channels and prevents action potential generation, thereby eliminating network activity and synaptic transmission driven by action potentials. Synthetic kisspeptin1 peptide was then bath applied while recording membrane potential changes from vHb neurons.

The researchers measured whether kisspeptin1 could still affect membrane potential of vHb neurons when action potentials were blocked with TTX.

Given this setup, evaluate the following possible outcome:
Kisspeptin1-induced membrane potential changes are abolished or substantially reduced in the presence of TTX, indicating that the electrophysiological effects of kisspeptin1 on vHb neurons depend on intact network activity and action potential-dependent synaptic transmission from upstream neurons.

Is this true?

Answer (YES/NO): NO